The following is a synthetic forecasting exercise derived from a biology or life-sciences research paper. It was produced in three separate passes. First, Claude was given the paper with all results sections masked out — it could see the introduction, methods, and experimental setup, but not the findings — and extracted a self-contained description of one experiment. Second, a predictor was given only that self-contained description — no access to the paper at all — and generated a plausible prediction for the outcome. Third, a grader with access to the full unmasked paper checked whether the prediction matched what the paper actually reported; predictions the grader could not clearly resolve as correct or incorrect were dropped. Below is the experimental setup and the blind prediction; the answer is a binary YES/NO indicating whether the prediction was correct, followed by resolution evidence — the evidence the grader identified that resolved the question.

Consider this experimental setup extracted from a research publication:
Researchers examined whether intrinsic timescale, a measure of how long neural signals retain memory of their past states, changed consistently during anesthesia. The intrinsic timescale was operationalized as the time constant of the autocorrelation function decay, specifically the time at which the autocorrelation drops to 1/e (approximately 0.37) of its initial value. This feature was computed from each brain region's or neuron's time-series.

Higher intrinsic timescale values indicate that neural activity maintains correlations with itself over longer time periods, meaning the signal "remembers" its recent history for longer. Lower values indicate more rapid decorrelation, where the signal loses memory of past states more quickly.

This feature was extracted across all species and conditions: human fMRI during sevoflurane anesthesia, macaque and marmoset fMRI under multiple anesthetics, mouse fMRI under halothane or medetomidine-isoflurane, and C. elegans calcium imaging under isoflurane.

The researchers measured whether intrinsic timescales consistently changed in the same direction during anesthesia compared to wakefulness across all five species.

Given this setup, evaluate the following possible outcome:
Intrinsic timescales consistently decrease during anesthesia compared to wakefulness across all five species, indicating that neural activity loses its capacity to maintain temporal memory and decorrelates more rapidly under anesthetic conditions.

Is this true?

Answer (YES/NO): YES